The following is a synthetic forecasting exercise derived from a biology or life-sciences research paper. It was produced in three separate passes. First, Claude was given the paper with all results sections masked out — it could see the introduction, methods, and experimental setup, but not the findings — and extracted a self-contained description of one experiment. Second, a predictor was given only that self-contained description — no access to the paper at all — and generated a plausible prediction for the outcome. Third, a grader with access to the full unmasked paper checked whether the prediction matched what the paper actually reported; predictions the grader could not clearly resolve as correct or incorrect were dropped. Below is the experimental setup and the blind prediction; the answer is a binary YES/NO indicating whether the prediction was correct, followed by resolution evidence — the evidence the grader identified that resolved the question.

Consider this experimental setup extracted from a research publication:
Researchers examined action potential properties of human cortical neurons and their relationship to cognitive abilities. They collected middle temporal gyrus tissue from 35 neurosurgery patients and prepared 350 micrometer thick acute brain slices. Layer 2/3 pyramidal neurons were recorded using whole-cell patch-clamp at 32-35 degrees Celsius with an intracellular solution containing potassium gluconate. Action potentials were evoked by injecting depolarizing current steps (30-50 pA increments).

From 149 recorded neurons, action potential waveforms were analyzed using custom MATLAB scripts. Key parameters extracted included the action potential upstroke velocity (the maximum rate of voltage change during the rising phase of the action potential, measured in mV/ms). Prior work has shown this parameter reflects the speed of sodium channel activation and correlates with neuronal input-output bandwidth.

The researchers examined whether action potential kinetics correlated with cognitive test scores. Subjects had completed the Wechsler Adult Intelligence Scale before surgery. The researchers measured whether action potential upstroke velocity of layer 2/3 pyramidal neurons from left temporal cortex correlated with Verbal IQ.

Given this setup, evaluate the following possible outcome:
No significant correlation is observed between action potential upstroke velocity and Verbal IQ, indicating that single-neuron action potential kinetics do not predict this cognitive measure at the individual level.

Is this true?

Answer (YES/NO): NO